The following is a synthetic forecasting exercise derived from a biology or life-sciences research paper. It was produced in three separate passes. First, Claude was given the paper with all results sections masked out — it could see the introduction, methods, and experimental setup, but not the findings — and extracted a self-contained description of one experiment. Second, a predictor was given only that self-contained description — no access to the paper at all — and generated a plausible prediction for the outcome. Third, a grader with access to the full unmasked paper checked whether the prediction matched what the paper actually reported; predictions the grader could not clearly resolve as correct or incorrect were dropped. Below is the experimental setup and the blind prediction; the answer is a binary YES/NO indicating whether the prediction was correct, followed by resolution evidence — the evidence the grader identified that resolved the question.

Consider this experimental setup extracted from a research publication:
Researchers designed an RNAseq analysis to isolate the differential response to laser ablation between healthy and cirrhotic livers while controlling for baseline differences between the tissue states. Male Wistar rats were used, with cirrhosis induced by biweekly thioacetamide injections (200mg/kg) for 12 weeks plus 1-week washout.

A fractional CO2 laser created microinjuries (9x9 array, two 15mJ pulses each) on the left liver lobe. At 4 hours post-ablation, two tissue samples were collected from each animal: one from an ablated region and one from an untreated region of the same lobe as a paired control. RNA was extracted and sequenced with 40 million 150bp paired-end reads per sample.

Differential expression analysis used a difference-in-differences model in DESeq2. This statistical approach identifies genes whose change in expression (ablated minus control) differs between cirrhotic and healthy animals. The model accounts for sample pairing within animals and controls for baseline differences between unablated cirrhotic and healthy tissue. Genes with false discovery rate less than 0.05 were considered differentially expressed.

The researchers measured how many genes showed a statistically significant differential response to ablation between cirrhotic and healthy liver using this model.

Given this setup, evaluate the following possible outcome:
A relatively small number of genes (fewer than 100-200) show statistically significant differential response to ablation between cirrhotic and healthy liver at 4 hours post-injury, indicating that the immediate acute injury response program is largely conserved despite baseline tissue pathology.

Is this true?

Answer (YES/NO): NO